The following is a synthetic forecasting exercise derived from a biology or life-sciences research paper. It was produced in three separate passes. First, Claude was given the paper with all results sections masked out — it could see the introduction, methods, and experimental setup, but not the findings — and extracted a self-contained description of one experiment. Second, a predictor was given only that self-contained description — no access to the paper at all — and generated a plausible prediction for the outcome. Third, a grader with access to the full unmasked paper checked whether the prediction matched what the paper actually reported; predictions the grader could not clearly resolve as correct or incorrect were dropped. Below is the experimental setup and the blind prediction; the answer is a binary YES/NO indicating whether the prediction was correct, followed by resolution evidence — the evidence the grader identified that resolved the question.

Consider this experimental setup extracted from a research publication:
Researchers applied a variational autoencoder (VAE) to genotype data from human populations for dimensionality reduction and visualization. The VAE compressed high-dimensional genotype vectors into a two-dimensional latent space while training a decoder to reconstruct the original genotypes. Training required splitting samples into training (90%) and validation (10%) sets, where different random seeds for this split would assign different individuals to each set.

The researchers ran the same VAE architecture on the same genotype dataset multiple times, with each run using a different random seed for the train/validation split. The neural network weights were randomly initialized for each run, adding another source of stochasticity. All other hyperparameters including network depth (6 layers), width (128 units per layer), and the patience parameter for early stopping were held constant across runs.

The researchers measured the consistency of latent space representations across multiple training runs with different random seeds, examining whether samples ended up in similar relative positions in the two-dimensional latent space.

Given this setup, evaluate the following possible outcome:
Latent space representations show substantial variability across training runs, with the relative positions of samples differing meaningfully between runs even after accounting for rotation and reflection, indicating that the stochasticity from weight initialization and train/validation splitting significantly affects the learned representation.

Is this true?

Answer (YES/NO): YES